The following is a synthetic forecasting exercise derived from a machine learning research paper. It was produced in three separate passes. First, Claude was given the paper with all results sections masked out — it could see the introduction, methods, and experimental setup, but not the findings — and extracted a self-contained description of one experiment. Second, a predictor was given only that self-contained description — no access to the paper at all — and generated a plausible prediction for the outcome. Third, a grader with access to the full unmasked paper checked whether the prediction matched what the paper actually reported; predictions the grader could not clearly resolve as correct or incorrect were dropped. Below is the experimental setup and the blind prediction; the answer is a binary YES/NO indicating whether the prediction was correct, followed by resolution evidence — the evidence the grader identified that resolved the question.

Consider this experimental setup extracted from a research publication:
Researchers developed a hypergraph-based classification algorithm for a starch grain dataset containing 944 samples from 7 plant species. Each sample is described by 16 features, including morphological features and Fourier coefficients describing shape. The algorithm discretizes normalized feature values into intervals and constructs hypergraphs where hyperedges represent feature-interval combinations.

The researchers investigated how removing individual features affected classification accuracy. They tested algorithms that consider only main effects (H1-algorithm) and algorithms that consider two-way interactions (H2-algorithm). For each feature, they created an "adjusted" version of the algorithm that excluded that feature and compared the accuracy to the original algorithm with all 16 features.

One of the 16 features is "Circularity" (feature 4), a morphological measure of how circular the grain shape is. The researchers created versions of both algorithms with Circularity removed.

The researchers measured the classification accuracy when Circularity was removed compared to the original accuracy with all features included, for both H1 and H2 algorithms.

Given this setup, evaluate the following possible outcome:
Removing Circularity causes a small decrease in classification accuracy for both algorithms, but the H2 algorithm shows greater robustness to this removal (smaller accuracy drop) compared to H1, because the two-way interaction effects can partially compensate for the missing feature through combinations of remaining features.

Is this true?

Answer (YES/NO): NO